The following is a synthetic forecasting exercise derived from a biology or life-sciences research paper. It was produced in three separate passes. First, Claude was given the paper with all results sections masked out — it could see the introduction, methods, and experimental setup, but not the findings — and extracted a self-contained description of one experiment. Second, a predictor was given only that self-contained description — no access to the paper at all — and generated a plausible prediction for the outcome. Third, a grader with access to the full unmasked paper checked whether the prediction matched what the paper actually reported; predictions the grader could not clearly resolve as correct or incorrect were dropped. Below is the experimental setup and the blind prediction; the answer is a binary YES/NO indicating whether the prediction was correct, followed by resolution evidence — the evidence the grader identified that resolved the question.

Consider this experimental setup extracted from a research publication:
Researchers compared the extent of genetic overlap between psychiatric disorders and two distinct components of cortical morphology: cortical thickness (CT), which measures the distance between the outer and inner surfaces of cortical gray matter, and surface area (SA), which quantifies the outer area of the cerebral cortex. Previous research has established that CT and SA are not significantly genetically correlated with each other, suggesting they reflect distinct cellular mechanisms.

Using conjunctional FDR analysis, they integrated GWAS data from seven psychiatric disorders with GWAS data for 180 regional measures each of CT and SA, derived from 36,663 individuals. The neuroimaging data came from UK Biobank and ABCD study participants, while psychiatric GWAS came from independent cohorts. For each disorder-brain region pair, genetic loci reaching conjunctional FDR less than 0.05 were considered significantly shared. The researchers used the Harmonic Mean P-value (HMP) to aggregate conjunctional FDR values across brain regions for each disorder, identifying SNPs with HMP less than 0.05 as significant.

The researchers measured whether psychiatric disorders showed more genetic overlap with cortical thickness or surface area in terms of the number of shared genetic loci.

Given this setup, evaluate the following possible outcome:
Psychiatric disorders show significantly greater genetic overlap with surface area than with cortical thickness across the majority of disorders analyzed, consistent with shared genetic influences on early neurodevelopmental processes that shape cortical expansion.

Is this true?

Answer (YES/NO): YES